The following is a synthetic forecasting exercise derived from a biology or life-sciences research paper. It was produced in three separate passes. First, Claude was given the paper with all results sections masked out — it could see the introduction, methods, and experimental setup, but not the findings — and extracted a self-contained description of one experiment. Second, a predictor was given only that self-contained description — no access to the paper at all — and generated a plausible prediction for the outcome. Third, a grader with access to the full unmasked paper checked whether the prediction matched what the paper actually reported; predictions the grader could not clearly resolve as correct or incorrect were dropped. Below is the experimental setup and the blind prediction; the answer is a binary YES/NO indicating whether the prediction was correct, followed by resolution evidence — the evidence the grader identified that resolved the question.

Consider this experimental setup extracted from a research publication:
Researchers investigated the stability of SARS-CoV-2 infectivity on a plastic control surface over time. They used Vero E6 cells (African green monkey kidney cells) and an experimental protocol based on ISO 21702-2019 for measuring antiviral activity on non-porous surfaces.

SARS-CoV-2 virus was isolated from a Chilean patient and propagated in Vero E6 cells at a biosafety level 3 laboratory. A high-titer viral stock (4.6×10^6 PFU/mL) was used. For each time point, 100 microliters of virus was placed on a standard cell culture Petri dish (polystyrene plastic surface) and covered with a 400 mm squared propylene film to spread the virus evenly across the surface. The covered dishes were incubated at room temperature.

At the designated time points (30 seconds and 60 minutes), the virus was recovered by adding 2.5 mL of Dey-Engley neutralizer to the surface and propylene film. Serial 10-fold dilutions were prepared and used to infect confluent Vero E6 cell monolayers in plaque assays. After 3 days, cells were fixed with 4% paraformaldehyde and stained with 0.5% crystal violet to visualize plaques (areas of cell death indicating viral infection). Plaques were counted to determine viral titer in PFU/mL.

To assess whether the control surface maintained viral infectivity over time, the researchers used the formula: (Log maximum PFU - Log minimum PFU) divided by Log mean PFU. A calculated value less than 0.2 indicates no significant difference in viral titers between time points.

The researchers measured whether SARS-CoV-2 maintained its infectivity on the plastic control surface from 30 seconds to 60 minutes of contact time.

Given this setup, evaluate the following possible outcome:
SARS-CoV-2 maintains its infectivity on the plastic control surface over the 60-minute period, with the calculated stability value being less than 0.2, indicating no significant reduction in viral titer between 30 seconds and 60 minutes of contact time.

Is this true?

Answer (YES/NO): YES